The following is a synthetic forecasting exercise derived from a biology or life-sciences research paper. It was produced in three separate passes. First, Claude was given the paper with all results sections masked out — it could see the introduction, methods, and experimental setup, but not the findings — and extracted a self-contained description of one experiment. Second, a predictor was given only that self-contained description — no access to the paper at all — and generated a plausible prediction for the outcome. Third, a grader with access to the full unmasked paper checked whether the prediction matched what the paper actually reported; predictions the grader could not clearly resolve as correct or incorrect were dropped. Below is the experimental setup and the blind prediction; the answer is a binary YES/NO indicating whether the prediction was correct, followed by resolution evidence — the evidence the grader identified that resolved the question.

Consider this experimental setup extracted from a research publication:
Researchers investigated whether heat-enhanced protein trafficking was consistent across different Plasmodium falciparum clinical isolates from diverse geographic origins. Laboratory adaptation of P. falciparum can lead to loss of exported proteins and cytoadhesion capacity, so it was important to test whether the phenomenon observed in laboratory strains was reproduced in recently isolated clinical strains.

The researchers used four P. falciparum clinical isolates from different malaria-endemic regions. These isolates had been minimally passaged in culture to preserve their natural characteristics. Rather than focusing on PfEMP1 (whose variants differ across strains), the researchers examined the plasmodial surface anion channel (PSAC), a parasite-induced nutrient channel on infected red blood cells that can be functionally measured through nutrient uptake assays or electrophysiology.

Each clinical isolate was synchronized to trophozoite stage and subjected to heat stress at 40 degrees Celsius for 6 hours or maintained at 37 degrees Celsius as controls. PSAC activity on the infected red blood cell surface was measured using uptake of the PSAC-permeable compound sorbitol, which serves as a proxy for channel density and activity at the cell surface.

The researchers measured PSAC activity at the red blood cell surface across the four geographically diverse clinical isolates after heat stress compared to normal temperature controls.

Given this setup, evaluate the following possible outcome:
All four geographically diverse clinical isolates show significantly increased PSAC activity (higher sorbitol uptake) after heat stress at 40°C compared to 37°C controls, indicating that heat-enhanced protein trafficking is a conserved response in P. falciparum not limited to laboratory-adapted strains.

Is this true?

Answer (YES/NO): YES